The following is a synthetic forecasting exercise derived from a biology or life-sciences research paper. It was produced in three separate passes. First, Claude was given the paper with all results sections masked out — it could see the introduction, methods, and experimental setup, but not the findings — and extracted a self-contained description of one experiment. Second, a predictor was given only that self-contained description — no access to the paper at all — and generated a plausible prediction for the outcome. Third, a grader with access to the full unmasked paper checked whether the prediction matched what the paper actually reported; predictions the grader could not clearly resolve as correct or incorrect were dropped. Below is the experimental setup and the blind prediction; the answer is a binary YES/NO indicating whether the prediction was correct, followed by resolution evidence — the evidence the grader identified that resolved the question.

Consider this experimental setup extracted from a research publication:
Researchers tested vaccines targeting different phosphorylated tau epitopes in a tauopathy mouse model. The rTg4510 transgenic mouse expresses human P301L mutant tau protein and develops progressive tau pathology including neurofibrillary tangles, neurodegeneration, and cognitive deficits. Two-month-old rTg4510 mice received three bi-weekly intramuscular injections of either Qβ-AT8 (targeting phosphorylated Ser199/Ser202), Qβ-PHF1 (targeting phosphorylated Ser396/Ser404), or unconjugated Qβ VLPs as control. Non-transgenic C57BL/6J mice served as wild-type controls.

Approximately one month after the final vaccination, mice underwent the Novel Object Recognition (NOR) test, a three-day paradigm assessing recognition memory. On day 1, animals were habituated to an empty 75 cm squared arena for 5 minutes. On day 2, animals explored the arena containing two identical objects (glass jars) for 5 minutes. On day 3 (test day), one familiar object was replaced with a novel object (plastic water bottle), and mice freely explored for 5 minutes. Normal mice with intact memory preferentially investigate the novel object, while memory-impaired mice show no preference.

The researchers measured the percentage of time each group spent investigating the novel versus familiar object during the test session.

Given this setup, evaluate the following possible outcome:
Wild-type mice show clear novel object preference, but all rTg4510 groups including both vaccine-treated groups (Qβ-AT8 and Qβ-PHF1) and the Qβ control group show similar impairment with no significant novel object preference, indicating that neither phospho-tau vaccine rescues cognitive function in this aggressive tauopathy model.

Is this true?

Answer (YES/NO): NO